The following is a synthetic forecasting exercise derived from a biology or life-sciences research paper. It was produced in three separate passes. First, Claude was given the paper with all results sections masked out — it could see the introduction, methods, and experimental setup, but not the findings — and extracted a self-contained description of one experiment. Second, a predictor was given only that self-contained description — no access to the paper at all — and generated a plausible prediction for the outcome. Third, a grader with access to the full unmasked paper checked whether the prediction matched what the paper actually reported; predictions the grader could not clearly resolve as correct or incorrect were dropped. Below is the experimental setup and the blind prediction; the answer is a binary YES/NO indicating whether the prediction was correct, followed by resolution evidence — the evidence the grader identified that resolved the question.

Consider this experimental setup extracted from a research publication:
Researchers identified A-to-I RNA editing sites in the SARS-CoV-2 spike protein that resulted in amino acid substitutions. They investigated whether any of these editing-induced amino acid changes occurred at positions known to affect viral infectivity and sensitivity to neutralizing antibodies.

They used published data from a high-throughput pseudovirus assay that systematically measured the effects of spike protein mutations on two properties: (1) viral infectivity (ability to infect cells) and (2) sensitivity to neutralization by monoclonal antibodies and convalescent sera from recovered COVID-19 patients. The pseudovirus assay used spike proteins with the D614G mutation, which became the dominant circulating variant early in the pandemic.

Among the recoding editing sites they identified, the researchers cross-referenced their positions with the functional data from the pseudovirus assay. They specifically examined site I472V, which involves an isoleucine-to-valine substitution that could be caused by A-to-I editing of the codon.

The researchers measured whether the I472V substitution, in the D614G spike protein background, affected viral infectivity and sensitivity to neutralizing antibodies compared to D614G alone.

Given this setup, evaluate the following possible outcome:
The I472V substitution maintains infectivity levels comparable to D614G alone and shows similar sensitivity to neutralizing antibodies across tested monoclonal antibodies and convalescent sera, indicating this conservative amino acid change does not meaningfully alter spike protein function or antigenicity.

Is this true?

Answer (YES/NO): NO